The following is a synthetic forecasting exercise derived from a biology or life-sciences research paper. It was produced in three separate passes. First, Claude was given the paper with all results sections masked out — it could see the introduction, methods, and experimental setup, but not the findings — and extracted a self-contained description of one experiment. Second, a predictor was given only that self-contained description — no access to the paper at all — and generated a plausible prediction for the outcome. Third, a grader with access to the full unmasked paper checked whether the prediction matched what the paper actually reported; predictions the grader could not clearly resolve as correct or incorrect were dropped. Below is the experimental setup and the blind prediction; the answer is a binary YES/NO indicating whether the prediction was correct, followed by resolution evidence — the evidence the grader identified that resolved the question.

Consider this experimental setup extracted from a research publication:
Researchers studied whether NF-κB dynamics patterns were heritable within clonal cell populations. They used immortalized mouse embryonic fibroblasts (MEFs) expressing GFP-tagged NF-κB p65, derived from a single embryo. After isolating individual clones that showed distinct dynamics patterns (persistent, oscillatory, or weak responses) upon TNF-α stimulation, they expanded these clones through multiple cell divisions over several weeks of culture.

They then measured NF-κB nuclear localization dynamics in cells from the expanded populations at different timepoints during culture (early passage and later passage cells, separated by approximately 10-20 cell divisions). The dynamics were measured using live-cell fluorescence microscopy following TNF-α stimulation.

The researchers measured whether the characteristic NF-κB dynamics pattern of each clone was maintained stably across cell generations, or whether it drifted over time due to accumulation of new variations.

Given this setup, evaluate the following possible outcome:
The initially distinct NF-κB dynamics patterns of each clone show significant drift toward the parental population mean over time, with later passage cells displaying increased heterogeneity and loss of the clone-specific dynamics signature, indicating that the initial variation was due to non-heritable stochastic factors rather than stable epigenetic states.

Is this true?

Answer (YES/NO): NO